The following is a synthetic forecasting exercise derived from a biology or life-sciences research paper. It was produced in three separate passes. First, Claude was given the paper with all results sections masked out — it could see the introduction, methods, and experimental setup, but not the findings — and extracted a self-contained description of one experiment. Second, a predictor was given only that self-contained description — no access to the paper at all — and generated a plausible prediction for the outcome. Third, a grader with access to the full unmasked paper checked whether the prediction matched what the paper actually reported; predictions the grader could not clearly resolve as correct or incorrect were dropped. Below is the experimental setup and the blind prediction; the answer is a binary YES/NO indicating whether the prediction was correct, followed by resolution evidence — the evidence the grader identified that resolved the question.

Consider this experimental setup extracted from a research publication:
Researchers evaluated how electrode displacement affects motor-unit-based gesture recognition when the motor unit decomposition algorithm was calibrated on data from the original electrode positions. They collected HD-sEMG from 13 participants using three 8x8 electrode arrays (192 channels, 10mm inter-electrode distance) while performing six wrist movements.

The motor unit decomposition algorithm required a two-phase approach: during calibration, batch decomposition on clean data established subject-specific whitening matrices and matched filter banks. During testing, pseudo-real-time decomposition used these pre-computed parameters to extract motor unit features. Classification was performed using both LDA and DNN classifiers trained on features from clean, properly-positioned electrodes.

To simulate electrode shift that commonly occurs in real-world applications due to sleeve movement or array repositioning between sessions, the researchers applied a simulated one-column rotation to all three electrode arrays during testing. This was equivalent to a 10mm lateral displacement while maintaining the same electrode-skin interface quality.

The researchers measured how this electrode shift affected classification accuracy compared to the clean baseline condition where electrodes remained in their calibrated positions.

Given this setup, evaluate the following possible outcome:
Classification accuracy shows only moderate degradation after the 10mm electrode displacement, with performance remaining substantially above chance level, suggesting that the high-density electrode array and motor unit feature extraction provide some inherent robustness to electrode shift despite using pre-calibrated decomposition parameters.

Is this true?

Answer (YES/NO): NO